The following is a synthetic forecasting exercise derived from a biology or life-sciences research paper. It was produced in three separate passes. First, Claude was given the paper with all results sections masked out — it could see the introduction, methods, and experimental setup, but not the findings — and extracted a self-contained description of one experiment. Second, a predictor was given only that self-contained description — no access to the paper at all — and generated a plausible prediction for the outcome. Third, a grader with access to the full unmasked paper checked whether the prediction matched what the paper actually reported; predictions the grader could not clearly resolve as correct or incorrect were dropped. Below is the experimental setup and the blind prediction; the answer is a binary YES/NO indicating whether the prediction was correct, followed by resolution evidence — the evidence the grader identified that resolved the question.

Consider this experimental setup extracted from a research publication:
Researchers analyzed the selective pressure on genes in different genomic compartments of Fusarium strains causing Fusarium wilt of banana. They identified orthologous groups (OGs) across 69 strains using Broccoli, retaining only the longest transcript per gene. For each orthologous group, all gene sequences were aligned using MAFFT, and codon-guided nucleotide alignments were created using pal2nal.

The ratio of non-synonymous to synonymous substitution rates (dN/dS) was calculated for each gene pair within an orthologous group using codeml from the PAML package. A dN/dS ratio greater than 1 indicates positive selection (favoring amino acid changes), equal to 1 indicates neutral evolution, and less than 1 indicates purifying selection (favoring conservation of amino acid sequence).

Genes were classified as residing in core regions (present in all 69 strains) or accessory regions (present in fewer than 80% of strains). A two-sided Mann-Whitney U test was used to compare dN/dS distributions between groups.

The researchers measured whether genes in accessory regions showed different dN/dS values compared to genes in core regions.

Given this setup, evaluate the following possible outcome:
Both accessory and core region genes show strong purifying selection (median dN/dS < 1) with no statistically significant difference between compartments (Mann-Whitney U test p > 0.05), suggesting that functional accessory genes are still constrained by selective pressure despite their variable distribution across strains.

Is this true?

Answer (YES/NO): NO